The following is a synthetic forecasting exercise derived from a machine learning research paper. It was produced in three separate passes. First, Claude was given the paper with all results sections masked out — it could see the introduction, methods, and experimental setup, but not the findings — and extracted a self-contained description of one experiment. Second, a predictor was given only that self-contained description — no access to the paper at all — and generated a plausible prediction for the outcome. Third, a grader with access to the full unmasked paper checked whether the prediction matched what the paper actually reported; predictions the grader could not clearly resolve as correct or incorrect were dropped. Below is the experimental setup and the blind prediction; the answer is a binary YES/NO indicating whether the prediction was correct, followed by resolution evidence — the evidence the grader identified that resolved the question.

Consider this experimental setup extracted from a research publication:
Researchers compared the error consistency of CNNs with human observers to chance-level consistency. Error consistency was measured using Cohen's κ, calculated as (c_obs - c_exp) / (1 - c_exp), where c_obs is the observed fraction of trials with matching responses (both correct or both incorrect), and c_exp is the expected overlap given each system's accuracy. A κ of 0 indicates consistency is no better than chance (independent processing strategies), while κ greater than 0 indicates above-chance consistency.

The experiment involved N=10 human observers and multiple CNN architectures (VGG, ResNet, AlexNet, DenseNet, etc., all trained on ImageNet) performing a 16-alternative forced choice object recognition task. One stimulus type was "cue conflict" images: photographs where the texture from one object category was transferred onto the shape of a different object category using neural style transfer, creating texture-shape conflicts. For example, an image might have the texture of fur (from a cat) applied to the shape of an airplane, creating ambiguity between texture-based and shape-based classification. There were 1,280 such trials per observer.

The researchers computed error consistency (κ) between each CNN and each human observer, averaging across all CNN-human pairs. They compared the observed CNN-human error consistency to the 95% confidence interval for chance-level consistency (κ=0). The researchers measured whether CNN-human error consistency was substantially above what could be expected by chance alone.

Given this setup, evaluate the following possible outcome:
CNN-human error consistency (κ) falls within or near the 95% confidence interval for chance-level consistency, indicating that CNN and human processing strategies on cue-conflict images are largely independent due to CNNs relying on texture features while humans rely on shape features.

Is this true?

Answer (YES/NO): YES